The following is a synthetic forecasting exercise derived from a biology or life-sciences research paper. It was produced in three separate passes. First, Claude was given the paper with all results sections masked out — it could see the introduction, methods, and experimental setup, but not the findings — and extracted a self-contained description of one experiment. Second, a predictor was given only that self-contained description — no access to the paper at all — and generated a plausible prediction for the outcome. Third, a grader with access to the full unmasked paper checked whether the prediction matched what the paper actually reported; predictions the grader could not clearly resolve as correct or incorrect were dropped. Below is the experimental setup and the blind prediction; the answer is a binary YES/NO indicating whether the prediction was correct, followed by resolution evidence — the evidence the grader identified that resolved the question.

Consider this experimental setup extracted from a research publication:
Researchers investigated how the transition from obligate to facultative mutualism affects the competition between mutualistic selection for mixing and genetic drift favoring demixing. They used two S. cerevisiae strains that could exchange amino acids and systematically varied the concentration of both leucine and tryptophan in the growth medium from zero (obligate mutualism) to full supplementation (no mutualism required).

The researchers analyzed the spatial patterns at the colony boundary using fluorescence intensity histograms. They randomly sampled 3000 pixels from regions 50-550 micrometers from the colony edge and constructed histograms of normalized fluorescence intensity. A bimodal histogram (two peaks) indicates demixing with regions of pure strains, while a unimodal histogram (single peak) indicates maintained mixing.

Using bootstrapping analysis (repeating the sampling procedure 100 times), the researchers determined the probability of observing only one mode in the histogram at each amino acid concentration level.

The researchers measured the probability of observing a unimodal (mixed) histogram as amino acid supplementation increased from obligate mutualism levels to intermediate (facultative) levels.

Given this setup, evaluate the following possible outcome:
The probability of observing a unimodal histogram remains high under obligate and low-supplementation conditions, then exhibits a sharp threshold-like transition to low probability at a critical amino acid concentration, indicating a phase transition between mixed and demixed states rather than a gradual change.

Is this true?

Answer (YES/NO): YES